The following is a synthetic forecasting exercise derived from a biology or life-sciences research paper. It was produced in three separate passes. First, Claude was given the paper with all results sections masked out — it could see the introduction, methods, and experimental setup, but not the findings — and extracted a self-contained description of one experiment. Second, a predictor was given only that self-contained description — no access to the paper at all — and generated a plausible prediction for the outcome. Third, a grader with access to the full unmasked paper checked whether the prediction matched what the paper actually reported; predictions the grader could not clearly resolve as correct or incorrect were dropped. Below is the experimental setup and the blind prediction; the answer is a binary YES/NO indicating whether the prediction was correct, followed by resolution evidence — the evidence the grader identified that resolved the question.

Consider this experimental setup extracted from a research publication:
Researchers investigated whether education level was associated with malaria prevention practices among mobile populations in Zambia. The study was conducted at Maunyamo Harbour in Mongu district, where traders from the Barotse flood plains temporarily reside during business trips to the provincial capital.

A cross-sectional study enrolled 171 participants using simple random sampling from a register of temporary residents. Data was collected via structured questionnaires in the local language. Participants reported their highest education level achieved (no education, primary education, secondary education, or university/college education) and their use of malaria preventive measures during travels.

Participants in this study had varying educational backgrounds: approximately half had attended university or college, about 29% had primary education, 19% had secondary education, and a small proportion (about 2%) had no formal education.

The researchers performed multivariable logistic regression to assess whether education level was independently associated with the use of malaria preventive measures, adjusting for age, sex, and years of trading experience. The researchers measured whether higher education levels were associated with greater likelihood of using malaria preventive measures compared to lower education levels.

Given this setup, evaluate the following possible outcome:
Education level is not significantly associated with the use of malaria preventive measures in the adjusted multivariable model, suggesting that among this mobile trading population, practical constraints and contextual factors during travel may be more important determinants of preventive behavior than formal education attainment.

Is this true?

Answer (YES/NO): YES